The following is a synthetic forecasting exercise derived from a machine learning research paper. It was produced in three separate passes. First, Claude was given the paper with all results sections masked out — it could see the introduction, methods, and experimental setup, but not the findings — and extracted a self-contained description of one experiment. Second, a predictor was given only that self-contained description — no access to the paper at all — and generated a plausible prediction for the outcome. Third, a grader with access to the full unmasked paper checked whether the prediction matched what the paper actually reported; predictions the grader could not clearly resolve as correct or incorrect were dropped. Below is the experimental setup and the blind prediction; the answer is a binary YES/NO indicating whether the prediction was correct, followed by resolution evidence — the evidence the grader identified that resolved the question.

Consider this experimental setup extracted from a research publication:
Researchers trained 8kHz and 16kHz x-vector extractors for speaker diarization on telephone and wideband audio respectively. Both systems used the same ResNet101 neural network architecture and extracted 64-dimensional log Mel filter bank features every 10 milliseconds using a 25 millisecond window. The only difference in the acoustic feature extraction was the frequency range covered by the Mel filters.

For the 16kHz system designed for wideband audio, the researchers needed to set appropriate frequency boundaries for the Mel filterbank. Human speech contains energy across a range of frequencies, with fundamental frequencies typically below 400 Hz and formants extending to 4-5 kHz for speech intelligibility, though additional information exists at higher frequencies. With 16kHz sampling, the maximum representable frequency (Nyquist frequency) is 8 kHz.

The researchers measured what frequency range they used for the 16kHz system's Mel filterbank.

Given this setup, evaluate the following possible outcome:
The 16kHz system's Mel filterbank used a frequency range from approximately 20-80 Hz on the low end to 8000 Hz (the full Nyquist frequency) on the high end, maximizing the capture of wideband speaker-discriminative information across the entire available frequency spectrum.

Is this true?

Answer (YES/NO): NO